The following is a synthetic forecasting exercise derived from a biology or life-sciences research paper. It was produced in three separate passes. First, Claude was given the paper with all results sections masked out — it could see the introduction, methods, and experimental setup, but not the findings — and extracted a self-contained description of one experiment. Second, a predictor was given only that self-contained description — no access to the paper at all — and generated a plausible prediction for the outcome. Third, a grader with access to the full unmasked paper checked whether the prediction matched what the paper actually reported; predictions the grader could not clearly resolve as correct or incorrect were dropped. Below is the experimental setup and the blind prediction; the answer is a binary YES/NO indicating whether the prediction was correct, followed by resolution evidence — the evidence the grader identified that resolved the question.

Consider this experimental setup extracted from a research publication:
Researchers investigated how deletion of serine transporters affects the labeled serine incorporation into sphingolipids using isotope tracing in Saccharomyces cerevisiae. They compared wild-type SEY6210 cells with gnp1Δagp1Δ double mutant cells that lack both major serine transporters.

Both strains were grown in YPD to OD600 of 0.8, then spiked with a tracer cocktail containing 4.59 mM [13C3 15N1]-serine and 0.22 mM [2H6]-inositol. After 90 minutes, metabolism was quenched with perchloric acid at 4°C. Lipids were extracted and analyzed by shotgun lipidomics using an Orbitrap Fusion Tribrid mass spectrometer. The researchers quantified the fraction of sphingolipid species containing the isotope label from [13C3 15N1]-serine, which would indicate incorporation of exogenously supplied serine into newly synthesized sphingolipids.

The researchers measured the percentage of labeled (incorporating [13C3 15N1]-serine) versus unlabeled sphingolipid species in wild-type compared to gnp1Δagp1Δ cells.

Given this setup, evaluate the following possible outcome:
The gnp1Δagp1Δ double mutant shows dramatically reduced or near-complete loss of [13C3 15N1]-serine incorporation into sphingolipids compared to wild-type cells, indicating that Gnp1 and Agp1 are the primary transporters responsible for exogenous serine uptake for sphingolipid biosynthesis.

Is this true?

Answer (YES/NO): YES